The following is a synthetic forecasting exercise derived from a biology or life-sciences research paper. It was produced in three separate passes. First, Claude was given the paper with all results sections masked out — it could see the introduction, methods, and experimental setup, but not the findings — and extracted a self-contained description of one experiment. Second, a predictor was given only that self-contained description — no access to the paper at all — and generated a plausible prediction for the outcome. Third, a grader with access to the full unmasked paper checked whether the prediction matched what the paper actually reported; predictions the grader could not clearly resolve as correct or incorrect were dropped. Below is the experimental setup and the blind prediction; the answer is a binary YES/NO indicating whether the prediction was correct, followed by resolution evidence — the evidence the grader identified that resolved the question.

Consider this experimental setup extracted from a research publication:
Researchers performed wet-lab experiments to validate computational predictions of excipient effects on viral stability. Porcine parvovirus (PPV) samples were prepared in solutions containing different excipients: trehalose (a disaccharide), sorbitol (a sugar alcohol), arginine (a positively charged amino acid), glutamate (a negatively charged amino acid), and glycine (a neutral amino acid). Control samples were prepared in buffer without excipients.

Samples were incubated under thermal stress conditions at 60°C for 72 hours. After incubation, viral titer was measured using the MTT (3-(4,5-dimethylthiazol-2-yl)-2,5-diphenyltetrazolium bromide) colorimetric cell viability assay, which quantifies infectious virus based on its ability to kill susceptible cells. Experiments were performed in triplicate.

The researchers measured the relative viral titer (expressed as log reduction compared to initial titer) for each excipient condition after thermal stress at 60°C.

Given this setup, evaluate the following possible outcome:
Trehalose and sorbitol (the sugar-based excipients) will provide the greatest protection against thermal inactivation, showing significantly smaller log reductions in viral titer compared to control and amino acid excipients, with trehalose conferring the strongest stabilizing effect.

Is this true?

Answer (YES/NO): NO